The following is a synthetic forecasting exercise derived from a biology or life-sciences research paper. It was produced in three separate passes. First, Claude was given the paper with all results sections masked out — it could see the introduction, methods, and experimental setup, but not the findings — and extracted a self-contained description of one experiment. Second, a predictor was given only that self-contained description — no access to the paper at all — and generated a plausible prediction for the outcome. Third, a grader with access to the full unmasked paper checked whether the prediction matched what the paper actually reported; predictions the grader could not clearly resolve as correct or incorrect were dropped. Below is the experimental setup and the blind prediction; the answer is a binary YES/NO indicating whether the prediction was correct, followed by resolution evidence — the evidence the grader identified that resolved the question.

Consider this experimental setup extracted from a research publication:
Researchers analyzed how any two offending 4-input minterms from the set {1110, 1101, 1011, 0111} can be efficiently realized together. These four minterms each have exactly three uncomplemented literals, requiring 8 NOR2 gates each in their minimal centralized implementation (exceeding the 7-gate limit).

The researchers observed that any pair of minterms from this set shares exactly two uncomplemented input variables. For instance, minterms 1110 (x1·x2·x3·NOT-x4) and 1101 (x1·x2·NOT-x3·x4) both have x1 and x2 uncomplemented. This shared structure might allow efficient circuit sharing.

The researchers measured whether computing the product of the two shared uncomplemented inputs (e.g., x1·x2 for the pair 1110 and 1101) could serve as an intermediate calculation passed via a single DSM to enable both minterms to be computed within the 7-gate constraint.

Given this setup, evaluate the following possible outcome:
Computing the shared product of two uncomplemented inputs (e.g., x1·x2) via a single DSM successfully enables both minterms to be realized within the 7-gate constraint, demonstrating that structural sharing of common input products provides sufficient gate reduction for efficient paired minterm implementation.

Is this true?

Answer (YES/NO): YES